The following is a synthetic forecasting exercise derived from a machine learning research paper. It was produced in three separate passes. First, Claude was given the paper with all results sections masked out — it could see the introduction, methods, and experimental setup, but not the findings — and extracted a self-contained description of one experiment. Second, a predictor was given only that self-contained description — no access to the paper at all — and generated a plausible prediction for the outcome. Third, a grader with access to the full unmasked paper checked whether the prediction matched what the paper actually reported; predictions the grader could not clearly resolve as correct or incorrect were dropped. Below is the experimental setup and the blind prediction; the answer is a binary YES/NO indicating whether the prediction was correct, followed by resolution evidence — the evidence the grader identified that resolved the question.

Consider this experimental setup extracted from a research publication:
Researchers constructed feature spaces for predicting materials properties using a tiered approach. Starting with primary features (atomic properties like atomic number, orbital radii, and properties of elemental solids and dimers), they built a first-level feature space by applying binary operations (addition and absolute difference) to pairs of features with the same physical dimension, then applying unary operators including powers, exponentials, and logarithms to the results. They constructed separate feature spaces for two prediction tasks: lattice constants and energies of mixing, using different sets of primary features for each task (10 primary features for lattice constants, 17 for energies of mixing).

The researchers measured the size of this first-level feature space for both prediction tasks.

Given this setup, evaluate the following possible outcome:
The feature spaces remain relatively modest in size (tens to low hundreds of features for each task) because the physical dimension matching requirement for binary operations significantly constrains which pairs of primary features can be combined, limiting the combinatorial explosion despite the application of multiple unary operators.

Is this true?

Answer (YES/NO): NO